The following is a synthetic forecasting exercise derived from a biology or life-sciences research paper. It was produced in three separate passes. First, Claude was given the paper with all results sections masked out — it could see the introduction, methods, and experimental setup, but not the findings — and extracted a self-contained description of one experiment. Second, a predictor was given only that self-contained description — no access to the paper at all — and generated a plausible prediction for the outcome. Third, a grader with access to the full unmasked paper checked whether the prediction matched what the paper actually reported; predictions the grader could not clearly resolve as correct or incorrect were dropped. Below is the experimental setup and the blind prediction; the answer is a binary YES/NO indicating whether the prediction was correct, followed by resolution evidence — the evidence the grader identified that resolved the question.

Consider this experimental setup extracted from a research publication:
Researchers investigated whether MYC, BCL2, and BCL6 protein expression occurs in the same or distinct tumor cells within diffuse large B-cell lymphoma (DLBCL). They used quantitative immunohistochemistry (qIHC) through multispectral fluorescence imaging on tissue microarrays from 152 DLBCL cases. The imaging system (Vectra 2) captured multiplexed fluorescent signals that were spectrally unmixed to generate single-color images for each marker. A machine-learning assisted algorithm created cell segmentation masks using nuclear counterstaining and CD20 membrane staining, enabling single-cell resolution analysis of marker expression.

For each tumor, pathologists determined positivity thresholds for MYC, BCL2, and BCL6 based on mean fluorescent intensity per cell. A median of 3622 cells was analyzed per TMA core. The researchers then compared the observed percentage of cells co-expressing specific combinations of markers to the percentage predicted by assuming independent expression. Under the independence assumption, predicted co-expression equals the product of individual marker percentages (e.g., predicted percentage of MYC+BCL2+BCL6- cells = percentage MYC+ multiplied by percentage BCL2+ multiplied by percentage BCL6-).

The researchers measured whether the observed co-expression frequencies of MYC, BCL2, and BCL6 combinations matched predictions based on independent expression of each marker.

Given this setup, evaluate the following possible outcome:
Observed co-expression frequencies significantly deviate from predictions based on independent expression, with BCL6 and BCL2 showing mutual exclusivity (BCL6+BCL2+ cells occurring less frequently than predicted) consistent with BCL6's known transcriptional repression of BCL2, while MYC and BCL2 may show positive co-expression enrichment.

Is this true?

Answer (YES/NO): NO